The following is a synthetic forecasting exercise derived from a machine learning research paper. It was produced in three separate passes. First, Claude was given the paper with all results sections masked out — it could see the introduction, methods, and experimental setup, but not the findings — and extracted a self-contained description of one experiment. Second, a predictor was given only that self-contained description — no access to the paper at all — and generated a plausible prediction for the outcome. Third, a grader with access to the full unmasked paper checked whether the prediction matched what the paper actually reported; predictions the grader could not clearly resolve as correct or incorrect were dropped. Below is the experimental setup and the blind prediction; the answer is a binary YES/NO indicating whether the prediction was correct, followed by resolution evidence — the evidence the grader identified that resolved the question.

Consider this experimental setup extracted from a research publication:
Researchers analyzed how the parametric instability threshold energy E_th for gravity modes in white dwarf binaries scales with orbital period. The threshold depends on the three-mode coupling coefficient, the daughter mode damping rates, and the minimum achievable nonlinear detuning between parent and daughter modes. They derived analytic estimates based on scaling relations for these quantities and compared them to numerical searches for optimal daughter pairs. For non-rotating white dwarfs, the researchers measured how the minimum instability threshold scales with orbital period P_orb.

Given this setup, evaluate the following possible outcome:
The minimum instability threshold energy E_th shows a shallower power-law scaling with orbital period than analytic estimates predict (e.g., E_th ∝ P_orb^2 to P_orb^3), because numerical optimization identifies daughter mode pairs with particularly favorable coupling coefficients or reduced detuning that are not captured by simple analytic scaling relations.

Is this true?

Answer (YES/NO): NO